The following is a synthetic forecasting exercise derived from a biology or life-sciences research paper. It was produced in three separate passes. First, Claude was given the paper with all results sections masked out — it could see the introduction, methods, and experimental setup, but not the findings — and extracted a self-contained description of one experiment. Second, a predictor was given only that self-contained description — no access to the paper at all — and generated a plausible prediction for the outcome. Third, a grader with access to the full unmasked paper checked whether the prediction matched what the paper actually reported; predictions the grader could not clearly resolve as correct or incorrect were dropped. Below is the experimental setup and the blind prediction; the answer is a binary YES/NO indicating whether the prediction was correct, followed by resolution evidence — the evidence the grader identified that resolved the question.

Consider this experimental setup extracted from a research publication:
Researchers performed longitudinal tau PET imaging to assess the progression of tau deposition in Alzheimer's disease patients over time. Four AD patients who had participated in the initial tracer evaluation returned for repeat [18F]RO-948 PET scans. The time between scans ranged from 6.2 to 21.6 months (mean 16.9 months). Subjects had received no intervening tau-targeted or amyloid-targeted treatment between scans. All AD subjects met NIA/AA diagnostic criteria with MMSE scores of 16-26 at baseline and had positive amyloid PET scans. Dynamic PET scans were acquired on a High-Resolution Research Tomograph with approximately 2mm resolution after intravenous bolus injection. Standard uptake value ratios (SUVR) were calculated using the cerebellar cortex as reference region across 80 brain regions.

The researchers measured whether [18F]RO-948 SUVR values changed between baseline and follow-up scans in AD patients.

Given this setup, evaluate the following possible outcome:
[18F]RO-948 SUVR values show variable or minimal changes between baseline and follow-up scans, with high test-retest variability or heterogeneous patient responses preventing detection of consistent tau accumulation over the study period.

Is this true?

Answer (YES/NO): NO